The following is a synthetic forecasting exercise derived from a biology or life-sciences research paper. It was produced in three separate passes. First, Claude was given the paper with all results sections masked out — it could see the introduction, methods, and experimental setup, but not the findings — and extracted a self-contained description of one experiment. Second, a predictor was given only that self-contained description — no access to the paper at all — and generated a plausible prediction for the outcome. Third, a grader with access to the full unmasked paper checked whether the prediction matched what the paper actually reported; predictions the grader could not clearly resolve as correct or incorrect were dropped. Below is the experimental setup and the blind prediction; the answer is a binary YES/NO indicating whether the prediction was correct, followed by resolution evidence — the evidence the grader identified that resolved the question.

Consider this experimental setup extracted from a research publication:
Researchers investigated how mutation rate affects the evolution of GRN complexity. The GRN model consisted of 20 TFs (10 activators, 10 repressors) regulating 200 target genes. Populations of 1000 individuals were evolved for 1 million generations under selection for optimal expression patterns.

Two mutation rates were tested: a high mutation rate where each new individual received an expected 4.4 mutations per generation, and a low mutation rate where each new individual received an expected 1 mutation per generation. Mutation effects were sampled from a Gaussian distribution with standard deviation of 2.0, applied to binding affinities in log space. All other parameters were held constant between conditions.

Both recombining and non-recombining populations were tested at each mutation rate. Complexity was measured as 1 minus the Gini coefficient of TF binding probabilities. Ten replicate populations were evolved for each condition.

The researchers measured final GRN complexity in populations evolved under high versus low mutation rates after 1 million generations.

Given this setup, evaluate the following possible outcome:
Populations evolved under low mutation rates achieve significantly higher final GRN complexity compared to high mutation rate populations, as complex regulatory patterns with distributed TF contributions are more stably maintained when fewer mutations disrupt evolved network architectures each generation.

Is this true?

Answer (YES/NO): NO